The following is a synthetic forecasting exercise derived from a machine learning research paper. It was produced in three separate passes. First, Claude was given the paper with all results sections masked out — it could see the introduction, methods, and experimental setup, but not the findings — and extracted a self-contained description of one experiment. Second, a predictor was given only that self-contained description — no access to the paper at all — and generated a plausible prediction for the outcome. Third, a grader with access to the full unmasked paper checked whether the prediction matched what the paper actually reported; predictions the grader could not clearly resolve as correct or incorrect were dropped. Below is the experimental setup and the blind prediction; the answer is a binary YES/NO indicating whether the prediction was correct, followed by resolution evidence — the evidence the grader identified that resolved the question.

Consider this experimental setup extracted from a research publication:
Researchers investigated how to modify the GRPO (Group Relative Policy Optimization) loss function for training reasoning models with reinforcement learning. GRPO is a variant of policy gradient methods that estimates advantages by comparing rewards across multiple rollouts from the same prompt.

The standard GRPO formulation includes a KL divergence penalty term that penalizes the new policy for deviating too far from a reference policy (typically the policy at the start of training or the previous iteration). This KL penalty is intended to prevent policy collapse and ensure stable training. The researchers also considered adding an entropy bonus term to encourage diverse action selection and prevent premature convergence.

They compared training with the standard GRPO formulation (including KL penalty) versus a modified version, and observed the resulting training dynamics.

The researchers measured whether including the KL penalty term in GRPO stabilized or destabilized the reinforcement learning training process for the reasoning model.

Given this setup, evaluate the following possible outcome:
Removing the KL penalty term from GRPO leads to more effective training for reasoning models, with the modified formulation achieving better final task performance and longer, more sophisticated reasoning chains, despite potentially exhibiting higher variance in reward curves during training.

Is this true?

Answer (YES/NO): NO